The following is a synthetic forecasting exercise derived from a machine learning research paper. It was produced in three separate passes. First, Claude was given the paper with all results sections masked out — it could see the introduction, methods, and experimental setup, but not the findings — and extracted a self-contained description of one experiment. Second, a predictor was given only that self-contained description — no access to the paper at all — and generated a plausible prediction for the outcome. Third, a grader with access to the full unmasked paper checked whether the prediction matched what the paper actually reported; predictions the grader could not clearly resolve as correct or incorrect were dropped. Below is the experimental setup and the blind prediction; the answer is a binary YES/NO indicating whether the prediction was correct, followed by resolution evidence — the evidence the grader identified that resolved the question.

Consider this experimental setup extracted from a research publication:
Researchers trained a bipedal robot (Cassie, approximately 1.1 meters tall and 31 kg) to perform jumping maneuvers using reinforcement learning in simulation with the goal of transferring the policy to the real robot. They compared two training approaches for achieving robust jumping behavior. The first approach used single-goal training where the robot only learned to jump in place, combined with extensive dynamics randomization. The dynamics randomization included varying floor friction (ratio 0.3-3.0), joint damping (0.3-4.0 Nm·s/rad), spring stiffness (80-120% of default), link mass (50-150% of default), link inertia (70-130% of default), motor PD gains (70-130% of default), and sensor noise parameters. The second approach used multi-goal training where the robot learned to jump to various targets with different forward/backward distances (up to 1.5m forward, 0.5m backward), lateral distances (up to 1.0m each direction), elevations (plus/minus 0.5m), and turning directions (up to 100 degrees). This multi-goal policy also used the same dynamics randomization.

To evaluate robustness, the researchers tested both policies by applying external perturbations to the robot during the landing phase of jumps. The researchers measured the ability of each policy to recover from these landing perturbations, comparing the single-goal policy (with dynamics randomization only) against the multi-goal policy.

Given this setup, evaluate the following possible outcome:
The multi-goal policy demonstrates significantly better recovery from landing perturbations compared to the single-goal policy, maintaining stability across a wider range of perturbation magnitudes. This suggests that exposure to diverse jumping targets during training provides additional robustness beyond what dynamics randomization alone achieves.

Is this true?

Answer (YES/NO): YES